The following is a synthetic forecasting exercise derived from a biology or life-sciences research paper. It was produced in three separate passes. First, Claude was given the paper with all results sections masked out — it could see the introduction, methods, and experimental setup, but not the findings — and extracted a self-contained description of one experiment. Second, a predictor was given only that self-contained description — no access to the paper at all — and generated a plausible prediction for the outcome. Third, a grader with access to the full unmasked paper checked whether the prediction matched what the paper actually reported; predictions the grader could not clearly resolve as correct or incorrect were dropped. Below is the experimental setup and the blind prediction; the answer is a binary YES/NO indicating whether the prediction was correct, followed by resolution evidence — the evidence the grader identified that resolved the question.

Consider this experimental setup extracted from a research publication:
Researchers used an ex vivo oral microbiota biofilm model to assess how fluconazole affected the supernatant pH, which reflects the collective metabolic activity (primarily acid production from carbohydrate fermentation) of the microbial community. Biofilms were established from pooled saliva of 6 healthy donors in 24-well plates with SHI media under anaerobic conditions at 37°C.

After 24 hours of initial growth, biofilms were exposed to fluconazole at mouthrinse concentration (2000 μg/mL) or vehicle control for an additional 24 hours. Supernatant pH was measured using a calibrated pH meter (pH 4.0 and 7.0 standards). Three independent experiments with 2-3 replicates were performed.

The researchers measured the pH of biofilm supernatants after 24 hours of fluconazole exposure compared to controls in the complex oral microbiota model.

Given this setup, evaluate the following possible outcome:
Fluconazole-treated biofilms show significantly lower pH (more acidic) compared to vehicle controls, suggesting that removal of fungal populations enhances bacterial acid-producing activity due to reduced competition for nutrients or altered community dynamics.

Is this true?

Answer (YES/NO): NO